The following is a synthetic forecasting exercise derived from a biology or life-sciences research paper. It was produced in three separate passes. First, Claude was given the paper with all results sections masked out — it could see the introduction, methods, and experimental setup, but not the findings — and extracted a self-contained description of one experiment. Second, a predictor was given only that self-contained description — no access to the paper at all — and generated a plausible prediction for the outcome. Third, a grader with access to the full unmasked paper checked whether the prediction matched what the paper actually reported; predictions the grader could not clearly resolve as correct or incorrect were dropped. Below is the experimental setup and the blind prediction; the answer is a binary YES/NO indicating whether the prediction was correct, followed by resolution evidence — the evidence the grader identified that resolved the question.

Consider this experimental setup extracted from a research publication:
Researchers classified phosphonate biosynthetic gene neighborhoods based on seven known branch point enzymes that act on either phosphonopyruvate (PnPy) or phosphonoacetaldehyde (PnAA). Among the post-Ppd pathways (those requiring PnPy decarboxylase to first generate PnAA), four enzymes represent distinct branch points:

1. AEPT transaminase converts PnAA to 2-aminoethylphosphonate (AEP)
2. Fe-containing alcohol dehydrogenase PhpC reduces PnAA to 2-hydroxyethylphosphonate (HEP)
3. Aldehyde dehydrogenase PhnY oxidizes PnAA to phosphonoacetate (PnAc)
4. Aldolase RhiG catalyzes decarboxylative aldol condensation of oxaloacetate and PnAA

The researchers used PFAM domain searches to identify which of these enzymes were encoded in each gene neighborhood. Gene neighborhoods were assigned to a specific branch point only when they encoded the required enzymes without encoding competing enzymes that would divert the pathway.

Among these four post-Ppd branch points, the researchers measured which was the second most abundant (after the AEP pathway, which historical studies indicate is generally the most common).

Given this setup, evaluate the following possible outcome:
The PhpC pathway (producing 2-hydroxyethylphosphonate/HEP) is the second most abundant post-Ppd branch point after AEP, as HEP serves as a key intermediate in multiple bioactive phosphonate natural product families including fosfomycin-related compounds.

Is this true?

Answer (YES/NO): NO